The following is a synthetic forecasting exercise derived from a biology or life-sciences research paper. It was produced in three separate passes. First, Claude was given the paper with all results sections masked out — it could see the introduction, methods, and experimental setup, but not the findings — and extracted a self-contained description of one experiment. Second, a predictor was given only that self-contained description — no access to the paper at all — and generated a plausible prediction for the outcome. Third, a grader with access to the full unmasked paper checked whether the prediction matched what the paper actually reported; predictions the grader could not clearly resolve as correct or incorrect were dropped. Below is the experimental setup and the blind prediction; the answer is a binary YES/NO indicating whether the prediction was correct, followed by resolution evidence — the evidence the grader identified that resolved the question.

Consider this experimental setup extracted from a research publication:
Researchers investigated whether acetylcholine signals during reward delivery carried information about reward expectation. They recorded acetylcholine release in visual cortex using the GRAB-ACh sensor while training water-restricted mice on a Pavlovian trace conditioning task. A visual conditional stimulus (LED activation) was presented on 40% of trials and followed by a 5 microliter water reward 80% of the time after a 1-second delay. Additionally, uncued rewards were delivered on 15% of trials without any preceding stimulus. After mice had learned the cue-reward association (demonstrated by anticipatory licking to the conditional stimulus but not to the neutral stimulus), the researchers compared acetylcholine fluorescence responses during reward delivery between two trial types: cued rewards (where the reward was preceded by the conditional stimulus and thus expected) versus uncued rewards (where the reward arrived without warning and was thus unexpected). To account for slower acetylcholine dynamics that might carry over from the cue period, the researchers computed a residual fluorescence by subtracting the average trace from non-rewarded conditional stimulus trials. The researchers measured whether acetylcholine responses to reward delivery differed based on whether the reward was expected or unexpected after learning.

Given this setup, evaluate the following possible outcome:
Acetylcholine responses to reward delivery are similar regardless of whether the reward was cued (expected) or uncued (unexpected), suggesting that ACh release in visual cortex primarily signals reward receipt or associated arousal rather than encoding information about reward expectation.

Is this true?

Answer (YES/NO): NO